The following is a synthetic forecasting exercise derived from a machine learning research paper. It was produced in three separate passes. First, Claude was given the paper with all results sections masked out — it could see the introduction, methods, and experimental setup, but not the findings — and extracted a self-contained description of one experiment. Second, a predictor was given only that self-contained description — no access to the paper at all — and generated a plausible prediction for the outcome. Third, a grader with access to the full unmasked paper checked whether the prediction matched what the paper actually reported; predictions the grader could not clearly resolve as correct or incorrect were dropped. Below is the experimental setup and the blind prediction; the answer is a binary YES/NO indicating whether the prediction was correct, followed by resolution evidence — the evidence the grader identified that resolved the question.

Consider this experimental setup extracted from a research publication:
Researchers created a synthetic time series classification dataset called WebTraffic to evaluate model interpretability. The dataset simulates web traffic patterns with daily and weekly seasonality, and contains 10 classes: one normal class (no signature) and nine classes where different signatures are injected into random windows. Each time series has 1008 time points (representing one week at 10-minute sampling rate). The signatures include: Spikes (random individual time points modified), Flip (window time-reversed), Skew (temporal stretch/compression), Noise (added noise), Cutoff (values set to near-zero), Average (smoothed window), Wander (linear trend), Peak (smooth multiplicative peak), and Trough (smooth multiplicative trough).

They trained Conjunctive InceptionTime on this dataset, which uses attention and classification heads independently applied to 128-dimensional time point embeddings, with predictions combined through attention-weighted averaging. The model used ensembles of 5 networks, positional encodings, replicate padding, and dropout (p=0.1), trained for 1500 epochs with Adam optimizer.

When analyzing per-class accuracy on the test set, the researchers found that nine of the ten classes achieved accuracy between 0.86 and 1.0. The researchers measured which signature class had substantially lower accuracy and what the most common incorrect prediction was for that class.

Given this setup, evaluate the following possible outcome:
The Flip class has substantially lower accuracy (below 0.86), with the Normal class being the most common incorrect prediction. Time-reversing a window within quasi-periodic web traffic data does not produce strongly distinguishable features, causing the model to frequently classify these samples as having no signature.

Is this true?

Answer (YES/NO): NO